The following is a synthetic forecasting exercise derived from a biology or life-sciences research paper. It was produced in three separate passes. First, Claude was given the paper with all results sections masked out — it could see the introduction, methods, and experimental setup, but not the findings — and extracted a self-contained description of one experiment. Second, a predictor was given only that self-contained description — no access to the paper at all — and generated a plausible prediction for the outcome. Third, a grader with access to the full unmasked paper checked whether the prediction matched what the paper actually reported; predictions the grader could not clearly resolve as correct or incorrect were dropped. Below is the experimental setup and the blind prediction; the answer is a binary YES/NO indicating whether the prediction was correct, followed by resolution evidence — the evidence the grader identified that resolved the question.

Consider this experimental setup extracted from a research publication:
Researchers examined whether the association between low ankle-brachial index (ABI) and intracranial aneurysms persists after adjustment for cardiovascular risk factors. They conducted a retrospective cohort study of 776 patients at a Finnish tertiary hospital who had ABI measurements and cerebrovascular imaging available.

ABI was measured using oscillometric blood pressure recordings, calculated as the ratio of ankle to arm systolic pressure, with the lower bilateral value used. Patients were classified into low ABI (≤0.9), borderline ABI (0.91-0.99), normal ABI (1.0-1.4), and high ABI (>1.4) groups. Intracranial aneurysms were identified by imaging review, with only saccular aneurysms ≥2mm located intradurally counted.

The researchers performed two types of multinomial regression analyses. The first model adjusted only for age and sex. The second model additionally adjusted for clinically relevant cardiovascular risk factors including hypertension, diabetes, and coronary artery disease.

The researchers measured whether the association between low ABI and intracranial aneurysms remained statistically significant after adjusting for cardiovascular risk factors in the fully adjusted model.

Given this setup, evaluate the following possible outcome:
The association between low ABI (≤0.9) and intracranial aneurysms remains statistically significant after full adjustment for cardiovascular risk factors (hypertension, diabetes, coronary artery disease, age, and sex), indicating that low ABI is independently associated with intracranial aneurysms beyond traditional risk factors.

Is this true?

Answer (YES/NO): YES